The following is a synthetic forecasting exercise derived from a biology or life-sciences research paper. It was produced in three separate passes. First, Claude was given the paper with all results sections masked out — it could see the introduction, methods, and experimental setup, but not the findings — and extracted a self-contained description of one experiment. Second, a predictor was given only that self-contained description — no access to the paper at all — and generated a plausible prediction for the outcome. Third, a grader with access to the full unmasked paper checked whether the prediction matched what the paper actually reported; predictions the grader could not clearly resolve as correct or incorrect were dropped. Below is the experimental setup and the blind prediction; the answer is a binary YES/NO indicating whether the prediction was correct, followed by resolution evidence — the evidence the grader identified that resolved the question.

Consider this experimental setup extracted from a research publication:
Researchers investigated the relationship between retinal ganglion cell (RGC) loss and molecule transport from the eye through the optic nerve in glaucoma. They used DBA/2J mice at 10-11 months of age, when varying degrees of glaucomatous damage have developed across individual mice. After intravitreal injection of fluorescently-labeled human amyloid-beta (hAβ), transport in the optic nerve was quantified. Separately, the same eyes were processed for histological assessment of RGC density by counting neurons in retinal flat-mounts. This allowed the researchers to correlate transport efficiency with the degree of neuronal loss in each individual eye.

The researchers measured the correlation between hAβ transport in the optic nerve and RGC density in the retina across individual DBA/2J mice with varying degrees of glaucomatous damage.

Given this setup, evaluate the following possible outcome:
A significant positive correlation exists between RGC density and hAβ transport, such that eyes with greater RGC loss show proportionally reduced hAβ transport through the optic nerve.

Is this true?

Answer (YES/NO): NO